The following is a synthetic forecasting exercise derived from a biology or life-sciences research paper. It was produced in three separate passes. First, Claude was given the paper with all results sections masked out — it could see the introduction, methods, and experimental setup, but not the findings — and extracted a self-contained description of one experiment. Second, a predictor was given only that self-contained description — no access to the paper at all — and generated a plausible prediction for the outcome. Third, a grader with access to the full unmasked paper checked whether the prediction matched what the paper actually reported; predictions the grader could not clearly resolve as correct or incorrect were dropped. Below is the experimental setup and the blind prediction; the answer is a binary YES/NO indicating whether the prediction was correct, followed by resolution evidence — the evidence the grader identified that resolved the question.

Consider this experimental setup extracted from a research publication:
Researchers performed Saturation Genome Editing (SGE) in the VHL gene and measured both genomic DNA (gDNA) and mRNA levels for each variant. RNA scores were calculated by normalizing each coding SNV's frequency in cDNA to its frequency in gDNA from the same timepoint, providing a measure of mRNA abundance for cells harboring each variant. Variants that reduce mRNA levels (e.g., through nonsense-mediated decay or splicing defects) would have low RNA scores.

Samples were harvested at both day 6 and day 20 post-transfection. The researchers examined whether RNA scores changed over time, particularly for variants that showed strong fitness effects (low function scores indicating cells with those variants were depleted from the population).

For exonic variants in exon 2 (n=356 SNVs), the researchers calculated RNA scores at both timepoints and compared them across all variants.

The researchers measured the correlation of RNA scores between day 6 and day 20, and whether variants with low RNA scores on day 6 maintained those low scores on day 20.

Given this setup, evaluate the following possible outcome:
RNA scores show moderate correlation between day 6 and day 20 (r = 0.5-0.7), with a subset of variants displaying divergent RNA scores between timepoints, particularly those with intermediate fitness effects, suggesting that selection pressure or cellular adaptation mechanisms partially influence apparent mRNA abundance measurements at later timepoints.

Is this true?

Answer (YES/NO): NO